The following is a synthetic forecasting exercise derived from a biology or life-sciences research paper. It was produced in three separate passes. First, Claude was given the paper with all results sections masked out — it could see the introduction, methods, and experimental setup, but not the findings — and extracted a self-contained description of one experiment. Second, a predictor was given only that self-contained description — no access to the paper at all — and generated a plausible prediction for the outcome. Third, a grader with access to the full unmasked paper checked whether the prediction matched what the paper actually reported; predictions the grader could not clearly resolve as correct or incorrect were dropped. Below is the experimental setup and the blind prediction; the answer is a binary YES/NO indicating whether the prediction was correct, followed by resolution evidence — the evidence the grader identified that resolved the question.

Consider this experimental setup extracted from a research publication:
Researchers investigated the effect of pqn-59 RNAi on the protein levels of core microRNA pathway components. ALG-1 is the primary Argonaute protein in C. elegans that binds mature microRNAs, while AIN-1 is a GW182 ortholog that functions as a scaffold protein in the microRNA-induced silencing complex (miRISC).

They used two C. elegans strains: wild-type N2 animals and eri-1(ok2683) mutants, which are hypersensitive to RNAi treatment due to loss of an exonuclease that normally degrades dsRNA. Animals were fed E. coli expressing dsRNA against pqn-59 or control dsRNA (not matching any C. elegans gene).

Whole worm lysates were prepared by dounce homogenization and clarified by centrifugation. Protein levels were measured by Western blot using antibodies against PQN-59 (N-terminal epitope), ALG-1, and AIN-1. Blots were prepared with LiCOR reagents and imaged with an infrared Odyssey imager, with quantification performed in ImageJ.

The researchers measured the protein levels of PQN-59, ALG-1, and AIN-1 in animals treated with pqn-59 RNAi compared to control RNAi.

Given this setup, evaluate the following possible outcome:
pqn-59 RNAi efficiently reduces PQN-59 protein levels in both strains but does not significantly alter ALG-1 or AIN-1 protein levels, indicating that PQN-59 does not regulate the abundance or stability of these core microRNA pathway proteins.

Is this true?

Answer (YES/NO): YES